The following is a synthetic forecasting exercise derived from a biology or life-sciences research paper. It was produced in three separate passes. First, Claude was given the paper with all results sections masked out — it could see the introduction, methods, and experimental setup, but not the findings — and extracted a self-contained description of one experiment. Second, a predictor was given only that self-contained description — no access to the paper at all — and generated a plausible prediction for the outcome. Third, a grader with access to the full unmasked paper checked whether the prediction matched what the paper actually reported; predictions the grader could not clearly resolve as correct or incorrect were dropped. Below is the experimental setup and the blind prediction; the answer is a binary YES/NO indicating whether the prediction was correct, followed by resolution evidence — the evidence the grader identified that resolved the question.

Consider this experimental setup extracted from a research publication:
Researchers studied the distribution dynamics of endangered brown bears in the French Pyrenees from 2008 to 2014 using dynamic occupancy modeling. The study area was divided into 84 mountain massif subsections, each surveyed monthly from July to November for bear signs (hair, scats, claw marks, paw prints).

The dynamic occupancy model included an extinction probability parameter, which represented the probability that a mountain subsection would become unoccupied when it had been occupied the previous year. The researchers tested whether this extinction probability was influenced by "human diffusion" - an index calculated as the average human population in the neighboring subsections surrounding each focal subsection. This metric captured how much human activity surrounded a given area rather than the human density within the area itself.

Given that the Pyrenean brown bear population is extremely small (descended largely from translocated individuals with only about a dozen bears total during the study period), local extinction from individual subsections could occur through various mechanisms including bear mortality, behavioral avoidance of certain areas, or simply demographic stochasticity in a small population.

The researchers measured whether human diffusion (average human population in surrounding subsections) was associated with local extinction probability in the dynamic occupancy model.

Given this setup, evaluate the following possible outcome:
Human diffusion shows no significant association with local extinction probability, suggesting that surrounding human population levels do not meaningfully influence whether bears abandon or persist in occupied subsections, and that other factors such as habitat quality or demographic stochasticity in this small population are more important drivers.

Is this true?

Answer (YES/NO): NO